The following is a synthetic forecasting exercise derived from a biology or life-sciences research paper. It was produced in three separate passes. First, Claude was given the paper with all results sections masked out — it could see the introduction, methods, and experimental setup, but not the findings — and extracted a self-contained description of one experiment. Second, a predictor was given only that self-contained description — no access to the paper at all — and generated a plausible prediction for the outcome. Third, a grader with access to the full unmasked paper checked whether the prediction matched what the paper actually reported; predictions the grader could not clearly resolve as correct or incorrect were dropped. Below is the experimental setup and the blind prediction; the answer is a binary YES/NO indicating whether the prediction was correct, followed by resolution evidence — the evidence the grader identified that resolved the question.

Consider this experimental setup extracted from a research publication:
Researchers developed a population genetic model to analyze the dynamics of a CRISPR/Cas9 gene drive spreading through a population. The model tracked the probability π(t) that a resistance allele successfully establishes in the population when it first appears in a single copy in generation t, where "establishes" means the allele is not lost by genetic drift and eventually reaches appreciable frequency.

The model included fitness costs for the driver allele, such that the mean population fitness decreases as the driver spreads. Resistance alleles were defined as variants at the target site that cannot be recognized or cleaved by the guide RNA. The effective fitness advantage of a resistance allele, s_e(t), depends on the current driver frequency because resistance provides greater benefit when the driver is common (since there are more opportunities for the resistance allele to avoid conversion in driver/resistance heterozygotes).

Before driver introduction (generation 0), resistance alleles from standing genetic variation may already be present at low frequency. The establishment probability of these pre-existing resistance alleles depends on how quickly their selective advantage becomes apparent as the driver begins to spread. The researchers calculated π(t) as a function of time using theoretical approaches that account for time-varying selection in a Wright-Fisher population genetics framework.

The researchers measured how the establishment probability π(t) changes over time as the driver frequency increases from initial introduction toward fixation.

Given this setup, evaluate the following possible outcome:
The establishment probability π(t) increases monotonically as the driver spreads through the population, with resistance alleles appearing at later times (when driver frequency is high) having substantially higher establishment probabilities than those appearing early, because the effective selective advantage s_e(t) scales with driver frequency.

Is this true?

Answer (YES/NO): NO